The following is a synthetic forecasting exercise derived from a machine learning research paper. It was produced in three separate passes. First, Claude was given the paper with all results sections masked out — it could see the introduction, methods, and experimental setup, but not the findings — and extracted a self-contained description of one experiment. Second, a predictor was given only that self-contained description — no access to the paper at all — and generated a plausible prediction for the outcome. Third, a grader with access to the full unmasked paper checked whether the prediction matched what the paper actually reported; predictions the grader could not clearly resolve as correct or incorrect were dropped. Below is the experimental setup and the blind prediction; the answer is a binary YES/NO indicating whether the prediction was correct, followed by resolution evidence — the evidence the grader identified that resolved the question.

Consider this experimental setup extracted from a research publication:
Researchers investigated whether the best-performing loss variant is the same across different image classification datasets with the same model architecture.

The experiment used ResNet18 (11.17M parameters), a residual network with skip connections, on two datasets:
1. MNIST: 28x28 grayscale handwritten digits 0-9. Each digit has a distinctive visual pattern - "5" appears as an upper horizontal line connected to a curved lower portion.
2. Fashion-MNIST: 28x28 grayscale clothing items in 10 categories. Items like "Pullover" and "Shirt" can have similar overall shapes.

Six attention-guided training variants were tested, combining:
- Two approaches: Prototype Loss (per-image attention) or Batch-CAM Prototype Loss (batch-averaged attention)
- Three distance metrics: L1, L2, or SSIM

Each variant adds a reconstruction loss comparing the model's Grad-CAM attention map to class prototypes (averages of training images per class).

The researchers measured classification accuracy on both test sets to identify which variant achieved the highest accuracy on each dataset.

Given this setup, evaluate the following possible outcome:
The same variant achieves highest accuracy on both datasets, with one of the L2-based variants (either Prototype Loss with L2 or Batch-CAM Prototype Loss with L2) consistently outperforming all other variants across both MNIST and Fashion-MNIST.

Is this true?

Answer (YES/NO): YES